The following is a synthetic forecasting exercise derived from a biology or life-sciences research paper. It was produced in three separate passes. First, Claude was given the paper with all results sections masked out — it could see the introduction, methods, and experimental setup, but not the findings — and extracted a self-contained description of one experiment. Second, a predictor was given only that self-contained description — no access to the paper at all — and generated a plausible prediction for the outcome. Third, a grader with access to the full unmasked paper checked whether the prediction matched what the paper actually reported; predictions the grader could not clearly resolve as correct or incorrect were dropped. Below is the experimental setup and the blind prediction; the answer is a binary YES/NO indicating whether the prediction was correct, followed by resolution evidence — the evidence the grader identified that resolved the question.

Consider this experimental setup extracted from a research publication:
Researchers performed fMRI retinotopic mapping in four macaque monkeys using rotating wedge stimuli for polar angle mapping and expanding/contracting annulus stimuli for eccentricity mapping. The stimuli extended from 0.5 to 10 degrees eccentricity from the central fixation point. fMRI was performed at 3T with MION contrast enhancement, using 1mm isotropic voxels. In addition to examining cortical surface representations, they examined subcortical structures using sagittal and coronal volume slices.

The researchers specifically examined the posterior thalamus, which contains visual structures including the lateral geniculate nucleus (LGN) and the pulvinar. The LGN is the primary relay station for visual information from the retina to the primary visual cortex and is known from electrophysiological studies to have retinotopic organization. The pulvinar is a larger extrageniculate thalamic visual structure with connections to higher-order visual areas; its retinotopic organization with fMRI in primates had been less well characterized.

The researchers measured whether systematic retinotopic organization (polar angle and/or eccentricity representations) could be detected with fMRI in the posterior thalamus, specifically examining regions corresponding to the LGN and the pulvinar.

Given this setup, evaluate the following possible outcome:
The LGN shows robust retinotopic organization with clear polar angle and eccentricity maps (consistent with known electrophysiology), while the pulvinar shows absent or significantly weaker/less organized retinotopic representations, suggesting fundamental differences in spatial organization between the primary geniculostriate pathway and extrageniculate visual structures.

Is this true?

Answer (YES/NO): NO